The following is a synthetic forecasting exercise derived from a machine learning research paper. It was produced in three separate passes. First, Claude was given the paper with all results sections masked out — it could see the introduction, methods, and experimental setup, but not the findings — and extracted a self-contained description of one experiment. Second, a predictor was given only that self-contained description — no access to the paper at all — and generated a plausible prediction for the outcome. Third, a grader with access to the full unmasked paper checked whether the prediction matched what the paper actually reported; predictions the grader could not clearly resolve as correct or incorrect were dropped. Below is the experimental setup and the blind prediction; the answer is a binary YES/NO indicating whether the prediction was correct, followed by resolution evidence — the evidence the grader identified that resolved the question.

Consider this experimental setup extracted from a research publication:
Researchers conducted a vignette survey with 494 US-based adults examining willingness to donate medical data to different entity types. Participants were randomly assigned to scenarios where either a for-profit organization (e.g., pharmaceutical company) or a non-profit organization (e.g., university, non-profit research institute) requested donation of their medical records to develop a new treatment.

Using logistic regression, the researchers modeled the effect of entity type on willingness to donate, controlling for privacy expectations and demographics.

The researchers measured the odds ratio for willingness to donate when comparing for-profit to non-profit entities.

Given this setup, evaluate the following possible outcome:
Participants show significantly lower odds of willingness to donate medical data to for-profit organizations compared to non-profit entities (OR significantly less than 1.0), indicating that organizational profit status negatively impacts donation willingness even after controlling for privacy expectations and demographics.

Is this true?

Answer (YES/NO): YES